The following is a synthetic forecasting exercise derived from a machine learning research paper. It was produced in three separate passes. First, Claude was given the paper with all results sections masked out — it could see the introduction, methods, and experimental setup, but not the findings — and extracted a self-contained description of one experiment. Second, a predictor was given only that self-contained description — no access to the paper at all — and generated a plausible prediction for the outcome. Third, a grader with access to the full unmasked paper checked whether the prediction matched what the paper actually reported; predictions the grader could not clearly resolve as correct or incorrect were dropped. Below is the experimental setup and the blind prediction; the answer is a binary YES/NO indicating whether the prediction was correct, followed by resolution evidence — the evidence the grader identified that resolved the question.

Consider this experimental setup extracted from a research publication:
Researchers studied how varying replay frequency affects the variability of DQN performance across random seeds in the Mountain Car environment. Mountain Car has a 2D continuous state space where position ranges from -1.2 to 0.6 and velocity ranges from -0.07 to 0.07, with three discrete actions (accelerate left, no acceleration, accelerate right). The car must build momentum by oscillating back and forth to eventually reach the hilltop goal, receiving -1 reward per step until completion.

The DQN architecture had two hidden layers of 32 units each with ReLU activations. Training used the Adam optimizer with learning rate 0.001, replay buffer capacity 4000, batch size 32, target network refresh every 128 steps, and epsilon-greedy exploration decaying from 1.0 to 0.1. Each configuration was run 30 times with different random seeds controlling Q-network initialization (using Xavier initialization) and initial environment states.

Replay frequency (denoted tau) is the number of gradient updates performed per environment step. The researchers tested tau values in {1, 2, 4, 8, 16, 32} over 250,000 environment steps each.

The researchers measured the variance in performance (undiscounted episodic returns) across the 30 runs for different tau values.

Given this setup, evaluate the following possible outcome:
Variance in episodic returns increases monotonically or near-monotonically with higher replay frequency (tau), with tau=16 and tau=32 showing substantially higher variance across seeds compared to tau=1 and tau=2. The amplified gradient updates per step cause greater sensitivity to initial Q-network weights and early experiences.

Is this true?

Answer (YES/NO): NO